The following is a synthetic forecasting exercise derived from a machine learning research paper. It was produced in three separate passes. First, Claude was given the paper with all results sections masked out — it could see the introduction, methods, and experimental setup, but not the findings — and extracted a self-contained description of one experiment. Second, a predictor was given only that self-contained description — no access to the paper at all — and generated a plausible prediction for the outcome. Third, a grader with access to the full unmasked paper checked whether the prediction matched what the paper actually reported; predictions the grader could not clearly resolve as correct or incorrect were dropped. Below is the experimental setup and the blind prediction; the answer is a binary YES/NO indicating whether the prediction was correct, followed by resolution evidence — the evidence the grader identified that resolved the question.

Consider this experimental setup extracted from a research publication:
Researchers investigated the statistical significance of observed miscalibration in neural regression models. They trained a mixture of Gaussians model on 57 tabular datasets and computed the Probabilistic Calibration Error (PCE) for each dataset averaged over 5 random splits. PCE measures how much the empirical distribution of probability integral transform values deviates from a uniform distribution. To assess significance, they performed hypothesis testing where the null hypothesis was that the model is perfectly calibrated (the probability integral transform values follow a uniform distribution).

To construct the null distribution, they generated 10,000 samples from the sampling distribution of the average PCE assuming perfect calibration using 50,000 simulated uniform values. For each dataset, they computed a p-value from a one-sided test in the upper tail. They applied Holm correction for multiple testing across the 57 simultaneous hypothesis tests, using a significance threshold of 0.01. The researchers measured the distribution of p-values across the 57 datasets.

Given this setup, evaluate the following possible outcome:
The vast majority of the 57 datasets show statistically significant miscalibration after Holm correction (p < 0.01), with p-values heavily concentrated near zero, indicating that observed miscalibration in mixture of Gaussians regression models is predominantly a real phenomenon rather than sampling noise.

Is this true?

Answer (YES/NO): NO